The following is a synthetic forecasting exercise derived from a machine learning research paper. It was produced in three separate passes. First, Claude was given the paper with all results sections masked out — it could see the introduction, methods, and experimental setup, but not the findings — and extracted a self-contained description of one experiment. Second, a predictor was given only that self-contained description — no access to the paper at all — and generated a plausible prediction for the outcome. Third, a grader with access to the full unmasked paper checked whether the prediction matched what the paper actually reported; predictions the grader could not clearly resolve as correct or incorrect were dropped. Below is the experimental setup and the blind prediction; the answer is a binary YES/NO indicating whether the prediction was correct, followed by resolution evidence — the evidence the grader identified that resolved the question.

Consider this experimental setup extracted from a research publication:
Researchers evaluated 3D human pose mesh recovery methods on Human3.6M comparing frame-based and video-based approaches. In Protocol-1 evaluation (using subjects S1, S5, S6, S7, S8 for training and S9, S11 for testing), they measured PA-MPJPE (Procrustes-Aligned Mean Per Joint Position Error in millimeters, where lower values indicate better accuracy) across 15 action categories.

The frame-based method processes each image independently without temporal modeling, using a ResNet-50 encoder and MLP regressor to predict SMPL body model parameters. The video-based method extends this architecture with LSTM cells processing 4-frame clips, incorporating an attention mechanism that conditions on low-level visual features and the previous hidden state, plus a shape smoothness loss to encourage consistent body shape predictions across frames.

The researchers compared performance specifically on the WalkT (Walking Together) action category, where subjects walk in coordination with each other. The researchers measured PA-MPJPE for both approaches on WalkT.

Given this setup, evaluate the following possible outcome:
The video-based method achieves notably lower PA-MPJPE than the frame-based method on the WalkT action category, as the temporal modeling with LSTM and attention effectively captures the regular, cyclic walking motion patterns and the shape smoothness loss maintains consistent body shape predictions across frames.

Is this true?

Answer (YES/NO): NO